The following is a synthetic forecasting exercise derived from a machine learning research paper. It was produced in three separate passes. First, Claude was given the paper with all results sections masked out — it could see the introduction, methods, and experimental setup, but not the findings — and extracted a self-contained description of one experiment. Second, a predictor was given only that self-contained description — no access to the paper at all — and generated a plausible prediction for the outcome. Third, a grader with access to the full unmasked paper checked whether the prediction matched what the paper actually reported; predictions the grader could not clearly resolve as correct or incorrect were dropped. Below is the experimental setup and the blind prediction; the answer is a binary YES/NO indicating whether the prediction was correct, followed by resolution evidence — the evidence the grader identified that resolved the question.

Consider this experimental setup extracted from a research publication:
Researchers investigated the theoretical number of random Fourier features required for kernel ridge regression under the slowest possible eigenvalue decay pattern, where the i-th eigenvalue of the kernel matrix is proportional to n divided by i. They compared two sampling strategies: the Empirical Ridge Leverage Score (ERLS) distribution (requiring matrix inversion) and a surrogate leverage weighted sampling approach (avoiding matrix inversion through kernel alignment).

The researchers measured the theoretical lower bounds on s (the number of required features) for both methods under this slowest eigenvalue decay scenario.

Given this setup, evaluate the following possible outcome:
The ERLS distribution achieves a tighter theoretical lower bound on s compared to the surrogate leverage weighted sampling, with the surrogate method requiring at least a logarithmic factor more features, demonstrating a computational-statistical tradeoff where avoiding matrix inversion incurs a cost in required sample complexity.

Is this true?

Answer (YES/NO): NO